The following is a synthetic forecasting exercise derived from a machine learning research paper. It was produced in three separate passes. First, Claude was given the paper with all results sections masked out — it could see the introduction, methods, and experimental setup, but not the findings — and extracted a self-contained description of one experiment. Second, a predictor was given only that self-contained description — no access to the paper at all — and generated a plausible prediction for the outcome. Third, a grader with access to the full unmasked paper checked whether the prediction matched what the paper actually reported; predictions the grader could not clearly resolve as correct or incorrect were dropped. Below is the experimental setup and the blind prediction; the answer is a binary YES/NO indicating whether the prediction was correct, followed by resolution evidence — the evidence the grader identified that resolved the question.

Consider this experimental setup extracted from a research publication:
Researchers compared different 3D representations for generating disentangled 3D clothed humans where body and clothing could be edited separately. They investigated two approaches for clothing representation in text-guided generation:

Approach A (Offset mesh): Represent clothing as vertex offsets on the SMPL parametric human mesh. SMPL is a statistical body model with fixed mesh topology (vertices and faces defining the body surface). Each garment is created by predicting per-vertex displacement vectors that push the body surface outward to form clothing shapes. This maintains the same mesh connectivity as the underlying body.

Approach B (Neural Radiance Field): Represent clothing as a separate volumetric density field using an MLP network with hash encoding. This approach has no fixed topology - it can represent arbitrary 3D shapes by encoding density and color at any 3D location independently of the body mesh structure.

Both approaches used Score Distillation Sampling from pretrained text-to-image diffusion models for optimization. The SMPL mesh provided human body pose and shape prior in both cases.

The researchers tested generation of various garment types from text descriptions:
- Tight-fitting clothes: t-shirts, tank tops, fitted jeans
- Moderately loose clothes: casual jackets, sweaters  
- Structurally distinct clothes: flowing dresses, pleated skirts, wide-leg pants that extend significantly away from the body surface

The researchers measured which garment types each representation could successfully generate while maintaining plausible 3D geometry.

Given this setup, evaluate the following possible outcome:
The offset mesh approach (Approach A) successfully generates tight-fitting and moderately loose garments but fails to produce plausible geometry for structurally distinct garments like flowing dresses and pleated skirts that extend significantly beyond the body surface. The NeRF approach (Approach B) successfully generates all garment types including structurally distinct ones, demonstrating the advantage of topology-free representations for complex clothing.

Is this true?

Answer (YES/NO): YES